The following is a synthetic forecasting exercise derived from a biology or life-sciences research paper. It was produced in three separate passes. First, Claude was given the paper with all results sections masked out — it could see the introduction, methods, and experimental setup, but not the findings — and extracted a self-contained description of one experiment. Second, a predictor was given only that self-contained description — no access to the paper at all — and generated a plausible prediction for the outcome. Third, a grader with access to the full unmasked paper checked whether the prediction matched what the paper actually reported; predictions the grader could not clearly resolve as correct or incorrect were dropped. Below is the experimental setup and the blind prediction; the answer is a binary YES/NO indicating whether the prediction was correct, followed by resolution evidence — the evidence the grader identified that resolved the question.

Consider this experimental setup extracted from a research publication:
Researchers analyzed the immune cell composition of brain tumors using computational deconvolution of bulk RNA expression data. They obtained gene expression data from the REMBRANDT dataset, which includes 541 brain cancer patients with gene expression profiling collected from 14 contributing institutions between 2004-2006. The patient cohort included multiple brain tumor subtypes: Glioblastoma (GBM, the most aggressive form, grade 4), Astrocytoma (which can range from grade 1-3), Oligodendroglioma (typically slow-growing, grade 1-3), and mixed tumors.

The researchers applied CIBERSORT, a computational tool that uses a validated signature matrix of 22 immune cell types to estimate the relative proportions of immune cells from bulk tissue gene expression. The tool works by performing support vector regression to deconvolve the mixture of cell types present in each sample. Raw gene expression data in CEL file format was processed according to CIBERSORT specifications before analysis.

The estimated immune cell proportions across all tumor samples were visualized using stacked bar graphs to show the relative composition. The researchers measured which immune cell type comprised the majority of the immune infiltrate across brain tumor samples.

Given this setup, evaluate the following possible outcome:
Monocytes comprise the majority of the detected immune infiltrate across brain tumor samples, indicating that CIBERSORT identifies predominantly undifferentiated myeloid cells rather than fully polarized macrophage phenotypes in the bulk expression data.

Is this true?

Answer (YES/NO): NO